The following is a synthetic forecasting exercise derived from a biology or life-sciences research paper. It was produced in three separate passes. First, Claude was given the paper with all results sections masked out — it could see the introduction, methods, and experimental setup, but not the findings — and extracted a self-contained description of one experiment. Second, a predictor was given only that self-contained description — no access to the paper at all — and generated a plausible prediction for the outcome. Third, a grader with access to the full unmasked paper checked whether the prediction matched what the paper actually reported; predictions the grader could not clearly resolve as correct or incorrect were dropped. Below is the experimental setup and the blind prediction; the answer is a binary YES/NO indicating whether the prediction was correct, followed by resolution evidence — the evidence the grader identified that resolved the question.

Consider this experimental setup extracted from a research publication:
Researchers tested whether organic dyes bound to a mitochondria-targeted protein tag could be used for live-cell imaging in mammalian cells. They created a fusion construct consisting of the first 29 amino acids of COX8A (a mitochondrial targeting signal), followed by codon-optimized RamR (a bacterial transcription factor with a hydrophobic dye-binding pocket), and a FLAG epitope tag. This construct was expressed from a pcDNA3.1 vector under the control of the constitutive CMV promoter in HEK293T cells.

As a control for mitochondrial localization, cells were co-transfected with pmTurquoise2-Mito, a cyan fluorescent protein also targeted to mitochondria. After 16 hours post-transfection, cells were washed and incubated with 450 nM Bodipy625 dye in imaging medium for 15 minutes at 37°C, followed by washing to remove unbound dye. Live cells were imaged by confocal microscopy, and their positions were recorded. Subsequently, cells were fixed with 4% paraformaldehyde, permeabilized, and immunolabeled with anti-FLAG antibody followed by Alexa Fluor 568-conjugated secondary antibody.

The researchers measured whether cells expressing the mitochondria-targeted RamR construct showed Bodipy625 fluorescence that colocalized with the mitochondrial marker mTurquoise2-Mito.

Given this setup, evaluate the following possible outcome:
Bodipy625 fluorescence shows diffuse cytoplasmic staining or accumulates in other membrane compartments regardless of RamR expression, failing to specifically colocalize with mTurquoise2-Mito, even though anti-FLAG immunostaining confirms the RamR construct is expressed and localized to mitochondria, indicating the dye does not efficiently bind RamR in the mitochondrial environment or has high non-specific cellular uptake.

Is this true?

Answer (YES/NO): NO